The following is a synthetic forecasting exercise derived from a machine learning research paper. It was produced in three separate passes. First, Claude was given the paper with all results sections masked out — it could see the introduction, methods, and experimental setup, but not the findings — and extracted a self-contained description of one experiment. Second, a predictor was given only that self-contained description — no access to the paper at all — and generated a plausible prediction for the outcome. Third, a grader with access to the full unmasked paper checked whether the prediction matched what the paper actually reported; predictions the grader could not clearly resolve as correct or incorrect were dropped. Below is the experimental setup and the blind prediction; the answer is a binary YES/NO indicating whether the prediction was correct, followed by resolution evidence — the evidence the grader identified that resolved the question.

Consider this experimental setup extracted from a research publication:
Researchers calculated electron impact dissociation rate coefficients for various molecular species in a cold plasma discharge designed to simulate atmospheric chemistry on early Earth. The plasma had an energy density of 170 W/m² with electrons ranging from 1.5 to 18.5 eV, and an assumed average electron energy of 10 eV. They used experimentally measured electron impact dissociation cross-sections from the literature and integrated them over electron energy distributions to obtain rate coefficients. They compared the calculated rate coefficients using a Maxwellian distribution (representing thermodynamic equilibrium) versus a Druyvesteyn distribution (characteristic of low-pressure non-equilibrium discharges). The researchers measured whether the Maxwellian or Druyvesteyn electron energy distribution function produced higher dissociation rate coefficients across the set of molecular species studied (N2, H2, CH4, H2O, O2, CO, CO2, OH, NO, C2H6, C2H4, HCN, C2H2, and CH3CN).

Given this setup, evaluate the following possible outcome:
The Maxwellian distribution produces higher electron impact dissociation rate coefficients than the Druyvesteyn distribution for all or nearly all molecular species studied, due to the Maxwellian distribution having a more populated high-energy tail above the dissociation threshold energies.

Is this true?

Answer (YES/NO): NO